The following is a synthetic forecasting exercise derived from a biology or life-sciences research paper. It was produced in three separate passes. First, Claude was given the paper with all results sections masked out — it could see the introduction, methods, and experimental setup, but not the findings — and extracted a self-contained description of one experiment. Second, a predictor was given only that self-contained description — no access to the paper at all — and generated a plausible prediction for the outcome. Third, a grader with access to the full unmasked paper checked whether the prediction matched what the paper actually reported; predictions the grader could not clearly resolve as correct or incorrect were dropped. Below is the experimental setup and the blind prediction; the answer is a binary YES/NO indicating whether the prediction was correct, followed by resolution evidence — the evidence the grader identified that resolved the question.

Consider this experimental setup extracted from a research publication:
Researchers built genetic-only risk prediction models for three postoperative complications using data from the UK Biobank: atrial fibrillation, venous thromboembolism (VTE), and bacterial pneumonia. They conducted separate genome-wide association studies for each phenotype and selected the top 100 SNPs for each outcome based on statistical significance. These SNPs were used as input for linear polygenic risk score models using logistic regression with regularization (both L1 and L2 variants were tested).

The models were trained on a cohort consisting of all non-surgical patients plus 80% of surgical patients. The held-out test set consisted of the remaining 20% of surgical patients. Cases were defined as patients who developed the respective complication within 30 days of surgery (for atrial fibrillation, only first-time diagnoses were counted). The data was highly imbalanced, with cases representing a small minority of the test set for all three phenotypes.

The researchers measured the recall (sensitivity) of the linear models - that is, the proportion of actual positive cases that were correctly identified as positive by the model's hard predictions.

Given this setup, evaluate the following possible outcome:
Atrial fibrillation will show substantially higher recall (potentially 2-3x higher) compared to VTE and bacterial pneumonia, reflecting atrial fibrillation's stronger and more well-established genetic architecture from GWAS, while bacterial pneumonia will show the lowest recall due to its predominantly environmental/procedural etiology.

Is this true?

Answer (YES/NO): NO